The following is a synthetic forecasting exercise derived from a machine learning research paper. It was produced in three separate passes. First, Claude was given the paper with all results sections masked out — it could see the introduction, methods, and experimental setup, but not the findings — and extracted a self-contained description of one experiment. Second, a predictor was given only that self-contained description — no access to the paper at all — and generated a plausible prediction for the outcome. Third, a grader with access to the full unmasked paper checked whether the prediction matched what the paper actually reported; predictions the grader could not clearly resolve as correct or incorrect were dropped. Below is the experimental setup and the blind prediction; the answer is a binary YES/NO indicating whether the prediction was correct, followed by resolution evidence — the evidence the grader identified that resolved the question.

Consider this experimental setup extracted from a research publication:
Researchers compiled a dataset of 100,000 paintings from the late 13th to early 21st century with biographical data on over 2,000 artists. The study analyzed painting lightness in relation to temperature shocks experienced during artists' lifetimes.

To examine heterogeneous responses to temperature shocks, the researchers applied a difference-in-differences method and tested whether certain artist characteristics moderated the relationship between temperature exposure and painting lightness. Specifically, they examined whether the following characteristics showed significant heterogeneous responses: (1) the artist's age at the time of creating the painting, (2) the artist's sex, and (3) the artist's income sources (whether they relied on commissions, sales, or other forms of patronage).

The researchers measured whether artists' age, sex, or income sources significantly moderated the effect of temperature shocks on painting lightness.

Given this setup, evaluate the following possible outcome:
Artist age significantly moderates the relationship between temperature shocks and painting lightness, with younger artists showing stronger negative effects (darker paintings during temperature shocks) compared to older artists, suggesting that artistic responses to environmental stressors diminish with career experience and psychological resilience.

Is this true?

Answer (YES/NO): NO